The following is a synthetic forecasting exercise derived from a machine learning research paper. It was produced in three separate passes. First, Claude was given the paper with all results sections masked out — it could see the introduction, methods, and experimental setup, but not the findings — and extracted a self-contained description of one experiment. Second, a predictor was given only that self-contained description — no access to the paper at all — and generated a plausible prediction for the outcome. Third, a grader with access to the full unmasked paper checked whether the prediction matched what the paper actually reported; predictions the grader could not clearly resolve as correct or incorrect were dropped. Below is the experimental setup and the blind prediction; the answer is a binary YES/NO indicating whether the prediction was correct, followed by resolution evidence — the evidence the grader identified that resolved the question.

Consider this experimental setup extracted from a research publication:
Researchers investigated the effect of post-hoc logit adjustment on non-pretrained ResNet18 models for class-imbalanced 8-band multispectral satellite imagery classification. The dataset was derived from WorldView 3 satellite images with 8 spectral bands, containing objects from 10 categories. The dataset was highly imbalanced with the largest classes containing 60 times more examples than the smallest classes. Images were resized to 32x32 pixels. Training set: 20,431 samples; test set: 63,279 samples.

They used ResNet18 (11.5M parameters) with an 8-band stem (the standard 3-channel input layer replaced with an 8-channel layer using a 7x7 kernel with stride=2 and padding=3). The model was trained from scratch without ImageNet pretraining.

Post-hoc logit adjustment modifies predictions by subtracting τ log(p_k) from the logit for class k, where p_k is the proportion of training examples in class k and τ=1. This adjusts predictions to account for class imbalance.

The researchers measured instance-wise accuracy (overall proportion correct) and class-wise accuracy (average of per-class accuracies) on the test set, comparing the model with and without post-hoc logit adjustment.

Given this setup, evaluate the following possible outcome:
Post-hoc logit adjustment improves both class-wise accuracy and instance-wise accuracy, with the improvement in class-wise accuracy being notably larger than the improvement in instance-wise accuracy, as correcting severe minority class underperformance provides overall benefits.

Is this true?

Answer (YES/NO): NO